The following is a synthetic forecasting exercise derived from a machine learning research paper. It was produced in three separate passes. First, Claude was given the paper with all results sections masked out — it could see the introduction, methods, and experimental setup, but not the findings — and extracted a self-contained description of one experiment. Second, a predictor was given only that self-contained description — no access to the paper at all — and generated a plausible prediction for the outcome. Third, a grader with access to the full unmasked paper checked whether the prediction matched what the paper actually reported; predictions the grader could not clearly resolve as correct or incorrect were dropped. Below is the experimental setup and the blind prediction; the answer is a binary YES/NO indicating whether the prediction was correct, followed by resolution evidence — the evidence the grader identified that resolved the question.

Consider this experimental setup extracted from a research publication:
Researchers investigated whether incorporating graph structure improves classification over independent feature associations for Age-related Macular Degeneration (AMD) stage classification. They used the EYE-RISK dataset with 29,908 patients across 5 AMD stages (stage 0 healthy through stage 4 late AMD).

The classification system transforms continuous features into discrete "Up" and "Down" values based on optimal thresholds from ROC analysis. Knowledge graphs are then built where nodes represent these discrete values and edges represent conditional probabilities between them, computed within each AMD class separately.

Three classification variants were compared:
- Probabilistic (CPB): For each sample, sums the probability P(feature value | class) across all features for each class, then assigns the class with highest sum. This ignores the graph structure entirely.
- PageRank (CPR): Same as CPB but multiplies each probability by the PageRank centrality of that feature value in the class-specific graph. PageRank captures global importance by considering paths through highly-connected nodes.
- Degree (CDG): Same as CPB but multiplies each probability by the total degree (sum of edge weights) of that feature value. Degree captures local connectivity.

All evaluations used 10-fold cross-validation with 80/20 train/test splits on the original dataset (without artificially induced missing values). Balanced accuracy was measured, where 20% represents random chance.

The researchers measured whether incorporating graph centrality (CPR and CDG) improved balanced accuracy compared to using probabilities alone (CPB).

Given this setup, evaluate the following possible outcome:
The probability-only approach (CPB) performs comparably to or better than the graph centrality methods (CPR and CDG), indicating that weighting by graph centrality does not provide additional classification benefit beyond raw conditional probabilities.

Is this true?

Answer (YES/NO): NO